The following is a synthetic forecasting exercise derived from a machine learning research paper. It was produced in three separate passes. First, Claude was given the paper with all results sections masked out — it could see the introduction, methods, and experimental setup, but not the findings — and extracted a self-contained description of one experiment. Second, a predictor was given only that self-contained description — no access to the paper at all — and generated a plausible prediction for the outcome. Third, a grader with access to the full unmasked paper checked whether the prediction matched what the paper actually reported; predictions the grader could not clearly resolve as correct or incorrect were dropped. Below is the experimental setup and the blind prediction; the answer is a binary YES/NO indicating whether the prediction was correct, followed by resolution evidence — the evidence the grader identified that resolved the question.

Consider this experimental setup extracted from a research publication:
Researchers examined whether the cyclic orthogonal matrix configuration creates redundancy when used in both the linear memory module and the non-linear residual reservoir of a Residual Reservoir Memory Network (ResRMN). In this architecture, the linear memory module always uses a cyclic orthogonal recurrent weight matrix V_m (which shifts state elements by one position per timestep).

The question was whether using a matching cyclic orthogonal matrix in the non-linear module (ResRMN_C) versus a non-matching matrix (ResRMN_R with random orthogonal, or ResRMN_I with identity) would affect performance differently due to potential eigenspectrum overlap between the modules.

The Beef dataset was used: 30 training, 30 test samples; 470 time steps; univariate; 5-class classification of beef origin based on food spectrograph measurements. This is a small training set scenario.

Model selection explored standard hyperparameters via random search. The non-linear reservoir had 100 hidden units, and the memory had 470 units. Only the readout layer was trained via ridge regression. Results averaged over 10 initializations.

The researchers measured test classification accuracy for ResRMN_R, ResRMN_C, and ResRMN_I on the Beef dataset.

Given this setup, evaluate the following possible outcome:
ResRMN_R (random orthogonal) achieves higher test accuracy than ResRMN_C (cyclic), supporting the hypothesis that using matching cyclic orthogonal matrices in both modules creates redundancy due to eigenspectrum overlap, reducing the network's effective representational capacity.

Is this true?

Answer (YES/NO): YES